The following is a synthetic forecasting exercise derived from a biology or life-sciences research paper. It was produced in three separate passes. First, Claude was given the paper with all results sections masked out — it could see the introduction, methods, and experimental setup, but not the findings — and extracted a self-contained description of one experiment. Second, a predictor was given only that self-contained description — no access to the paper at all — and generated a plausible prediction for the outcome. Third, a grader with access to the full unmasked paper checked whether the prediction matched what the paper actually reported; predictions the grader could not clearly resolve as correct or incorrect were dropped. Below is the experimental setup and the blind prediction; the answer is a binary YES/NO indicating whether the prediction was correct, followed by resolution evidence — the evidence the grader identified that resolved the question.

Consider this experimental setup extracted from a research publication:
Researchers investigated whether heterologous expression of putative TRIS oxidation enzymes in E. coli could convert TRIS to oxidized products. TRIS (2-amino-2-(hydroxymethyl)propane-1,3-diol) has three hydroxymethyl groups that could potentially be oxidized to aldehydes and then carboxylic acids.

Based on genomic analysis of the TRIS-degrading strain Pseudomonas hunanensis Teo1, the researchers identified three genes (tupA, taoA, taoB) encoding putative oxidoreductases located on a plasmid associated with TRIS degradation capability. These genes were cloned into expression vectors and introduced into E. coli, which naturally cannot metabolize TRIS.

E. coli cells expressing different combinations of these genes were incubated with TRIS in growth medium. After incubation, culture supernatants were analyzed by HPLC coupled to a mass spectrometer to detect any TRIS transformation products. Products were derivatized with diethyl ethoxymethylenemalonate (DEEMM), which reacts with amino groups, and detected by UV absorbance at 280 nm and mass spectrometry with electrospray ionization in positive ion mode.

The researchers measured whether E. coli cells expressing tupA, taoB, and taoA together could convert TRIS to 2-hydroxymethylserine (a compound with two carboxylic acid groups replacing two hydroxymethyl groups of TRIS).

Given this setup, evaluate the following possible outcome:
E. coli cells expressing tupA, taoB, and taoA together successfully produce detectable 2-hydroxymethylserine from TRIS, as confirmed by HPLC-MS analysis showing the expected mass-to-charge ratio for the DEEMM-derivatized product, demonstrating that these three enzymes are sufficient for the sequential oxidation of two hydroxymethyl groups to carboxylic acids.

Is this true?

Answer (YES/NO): NO